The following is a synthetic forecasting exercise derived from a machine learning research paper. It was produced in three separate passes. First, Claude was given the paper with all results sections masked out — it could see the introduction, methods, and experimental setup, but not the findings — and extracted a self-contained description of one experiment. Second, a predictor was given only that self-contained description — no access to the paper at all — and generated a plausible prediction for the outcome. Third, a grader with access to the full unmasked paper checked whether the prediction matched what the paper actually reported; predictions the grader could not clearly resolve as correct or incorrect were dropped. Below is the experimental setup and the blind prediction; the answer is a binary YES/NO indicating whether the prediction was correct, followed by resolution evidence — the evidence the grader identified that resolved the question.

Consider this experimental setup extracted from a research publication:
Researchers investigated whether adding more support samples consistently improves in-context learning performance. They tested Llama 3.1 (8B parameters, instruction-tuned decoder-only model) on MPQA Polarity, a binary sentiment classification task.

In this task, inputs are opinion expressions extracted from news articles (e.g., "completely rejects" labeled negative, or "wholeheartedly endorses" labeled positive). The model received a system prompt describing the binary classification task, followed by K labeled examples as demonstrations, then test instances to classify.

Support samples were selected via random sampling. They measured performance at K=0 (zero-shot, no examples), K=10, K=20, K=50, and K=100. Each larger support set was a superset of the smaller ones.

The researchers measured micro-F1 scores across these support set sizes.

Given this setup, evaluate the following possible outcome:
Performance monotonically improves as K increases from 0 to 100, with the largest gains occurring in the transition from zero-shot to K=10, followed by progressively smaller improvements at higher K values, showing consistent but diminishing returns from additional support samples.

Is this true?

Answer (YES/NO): NO